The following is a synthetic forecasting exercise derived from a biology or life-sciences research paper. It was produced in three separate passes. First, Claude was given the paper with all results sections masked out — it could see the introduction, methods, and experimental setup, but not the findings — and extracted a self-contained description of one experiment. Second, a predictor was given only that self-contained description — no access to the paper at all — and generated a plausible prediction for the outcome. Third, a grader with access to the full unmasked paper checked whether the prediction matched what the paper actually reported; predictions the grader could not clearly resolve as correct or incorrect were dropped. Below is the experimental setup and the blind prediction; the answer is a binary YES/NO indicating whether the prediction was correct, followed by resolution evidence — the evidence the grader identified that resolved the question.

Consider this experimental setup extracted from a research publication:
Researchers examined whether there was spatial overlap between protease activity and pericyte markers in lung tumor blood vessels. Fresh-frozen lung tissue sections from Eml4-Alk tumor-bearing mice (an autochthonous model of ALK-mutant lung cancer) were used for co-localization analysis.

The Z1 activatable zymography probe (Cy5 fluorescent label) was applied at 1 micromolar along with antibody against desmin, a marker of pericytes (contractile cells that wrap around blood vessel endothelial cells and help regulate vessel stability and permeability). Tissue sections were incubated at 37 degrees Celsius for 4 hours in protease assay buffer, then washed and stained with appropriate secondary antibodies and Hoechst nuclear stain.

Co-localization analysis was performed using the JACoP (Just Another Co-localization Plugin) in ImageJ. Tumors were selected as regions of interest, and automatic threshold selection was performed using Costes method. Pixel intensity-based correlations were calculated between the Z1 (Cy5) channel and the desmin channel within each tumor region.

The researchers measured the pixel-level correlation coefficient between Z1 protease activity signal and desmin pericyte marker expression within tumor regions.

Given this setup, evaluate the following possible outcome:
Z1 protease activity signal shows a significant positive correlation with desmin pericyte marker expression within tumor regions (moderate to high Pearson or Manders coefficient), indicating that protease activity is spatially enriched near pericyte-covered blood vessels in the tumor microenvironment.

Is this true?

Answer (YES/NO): YES